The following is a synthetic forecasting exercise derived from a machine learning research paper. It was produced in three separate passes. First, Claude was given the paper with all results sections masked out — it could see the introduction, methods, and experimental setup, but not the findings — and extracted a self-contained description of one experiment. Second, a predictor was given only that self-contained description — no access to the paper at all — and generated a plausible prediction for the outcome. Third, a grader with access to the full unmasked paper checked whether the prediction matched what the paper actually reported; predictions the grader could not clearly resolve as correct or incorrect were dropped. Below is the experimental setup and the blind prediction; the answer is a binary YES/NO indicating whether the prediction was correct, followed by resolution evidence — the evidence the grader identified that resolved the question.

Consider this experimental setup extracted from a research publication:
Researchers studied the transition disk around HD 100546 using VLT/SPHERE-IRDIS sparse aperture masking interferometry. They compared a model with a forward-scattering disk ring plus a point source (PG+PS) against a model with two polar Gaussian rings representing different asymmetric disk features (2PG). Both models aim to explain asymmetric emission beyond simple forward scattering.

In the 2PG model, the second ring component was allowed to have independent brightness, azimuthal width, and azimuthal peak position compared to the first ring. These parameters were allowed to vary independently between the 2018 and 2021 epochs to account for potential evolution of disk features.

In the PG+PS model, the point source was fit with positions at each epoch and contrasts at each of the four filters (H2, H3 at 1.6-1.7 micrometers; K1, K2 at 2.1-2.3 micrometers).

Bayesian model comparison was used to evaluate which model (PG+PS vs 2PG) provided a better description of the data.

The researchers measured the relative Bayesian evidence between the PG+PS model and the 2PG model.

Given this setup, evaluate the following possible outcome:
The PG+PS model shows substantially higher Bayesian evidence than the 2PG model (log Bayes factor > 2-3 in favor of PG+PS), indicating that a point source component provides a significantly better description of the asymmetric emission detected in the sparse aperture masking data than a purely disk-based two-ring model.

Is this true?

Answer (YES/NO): YES